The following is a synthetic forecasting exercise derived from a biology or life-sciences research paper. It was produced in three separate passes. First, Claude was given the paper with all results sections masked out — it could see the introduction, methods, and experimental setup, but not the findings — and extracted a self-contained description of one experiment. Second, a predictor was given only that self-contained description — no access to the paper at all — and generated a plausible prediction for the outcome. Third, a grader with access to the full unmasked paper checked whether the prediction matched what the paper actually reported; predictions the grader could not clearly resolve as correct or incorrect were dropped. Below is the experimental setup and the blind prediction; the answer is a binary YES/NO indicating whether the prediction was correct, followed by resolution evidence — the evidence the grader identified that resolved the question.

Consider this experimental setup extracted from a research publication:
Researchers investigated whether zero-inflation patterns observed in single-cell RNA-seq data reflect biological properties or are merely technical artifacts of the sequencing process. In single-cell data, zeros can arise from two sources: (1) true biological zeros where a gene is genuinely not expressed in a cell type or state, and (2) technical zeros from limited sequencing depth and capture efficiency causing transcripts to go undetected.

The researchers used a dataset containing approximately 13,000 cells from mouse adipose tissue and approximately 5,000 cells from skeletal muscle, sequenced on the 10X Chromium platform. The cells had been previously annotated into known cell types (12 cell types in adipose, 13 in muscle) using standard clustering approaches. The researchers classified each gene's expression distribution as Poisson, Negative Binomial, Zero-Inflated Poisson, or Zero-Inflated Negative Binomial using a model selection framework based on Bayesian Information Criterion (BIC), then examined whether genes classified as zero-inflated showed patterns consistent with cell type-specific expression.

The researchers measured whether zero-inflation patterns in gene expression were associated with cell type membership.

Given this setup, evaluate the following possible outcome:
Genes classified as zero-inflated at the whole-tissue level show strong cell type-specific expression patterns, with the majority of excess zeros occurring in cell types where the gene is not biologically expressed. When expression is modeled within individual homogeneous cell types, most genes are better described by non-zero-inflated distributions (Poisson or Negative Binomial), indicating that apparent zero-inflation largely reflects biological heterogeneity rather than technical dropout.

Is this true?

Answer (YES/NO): YES